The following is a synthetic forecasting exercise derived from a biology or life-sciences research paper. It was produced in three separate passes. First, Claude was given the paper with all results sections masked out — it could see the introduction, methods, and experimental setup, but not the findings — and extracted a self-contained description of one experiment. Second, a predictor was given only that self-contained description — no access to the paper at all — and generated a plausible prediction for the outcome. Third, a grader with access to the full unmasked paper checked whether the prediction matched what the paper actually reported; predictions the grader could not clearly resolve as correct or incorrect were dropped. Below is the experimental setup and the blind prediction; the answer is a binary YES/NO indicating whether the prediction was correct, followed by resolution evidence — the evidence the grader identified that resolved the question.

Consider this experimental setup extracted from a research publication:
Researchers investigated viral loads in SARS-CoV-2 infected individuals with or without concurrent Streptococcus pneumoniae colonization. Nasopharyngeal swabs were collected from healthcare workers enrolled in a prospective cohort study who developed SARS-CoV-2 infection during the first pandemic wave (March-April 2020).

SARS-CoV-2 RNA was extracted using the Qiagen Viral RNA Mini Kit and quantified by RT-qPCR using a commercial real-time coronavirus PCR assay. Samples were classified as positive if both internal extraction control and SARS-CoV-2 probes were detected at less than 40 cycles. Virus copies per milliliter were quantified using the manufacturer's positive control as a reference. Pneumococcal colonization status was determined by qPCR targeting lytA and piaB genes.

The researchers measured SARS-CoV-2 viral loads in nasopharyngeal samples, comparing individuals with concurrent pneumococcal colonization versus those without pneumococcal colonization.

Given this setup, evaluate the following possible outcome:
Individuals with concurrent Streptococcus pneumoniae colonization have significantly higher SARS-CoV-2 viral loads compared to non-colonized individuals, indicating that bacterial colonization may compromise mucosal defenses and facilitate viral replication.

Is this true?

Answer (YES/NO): NO